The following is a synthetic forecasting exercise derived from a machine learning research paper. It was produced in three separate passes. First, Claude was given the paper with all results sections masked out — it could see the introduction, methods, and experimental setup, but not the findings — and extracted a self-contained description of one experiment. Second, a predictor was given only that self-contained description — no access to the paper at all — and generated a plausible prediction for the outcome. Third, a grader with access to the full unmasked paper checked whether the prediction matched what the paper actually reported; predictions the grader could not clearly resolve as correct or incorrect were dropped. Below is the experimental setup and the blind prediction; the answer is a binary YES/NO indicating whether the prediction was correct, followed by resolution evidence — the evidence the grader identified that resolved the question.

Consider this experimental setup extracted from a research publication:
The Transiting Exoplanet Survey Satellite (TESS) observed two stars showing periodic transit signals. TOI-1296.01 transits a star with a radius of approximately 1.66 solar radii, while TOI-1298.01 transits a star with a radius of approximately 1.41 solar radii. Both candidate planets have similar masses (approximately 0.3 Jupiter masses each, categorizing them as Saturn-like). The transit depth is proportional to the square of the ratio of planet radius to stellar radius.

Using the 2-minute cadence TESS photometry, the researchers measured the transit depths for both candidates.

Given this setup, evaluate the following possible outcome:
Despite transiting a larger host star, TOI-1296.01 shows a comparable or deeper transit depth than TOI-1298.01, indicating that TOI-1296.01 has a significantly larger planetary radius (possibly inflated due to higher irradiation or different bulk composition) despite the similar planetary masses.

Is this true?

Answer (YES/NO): YES